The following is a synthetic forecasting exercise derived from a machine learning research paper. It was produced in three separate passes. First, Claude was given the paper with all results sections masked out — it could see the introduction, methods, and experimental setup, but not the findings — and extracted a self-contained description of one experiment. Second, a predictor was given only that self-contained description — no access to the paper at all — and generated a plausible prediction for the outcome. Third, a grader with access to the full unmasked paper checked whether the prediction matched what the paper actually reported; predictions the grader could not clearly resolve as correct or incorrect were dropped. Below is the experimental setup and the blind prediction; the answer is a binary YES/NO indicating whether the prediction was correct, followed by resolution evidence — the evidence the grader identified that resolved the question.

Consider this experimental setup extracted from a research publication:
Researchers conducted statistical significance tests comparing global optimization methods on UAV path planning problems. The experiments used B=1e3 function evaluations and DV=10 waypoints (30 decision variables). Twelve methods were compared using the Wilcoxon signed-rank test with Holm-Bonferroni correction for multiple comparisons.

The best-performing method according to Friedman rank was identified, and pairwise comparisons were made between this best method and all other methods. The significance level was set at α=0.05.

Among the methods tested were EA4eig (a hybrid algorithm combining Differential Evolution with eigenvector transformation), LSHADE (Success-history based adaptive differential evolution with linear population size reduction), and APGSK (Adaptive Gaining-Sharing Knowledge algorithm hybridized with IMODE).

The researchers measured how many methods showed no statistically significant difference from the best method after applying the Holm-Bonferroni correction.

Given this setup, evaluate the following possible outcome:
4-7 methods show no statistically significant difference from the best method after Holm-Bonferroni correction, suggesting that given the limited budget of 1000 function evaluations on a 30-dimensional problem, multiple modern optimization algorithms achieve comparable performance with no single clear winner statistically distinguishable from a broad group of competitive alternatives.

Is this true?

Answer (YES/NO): NO